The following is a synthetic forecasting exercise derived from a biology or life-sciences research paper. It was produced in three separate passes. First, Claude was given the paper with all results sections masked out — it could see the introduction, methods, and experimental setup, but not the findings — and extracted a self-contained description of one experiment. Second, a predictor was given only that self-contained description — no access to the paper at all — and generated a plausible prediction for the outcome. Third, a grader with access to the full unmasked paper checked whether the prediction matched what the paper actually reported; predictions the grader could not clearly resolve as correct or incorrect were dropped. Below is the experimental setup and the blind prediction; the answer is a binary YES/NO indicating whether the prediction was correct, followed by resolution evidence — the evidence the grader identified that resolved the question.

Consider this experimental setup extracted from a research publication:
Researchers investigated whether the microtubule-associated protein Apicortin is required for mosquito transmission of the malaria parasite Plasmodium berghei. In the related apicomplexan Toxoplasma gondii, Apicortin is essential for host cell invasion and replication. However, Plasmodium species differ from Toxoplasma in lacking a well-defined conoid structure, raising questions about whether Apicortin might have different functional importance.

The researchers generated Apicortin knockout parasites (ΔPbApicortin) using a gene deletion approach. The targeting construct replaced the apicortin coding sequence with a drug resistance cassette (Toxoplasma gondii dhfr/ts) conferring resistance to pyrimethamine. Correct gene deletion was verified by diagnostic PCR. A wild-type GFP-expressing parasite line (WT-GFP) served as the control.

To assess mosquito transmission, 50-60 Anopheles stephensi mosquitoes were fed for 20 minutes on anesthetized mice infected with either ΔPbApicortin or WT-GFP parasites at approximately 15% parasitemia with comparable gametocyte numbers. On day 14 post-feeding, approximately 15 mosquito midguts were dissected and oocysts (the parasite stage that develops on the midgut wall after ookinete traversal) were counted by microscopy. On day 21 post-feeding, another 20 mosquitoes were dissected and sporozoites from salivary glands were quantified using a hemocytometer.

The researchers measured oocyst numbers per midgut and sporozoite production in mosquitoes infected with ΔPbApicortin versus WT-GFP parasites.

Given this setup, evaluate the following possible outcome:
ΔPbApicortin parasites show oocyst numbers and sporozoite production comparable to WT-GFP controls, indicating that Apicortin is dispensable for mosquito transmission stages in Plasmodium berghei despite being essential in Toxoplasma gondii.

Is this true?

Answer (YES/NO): YES